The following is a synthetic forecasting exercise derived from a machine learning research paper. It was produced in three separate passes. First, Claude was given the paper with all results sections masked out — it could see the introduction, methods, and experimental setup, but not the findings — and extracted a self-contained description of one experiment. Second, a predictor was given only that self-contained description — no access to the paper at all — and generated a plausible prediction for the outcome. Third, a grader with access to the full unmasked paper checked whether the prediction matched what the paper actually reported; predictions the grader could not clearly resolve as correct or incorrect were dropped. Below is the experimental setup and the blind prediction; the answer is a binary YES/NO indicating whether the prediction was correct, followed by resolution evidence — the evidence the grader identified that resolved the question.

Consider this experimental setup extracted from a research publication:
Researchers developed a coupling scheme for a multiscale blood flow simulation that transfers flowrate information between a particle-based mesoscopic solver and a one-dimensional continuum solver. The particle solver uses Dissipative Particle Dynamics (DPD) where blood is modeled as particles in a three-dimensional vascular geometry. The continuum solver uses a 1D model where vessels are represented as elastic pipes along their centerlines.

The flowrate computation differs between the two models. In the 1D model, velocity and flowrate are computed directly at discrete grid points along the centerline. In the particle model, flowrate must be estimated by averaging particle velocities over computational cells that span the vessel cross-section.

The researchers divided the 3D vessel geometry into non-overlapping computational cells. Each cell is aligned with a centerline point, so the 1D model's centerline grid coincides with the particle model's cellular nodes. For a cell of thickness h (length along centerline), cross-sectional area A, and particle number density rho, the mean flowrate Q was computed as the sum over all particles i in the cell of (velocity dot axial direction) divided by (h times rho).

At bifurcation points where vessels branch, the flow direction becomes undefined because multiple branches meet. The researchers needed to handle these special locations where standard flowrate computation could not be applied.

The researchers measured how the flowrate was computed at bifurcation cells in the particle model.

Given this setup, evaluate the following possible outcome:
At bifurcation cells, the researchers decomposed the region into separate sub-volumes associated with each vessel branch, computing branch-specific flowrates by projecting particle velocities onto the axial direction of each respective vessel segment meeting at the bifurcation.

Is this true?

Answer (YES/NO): NO